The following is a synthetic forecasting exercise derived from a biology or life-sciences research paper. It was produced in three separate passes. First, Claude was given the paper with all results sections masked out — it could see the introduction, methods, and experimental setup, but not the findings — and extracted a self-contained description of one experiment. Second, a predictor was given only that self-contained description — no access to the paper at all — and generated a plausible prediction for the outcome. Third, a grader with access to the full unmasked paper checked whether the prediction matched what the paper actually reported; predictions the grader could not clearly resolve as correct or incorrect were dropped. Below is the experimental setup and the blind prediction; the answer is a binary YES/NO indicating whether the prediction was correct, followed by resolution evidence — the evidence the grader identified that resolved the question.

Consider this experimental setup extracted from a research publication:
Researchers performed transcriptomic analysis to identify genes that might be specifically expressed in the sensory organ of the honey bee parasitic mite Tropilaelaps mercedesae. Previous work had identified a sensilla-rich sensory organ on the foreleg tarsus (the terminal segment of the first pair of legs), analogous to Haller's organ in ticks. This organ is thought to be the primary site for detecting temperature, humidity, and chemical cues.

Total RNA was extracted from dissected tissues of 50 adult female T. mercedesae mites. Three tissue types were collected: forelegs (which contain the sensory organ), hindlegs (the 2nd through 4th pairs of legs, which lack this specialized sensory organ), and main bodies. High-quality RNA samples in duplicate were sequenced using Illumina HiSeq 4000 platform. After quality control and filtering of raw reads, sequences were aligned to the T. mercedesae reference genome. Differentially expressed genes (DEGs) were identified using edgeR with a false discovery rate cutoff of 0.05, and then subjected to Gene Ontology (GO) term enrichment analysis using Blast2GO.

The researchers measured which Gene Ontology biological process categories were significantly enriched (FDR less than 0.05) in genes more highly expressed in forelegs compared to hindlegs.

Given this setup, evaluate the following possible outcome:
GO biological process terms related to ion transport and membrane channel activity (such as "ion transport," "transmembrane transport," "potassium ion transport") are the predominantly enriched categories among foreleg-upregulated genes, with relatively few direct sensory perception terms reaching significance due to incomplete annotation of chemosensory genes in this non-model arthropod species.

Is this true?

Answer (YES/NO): NO